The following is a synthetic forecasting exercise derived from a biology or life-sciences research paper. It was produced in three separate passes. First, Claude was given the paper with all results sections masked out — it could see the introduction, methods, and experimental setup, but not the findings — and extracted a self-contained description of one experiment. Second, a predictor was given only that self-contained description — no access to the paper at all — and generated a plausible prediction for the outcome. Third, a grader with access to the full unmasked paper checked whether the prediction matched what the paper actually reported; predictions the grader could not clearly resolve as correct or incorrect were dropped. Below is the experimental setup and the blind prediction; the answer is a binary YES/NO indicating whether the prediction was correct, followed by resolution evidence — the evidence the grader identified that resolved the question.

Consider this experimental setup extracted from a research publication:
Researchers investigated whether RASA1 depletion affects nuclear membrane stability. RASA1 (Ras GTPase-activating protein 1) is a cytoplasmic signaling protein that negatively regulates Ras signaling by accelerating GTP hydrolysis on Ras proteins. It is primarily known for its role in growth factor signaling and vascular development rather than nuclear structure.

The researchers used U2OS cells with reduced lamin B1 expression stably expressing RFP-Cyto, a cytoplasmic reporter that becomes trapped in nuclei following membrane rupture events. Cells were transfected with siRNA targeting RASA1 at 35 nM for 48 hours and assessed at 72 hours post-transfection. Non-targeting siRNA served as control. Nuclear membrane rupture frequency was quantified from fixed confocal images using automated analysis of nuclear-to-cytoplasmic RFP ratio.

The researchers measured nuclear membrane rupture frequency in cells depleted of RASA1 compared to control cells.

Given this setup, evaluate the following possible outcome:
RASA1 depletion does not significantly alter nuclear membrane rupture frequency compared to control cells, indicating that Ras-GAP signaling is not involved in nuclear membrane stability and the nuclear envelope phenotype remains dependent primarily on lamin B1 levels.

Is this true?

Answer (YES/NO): NO